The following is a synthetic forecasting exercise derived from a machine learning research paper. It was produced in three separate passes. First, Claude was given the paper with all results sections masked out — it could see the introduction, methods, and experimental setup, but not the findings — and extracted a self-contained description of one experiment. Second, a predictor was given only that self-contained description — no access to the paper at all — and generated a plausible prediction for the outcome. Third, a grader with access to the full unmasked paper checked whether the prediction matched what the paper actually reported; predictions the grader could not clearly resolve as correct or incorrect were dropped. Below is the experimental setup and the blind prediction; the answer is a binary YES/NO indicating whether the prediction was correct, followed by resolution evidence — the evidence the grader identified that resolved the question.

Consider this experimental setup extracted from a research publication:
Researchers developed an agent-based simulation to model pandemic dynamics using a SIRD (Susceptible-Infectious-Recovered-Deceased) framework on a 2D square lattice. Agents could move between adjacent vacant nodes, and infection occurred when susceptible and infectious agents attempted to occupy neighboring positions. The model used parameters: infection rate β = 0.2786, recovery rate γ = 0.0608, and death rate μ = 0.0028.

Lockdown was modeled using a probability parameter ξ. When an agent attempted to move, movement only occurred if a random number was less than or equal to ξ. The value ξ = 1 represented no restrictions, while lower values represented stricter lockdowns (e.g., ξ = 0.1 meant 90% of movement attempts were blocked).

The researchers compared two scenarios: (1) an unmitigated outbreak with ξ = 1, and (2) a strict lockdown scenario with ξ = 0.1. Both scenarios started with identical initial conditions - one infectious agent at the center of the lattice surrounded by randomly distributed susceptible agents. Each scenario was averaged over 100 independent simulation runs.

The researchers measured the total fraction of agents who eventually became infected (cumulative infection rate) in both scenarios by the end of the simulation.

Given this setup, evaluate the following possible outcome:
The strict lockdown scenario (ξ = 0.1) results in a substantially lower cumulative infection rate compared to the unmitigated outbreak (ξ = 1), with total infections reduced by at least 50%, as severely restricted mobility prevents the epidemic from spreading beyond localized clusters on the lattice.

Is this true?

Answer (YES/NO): NO